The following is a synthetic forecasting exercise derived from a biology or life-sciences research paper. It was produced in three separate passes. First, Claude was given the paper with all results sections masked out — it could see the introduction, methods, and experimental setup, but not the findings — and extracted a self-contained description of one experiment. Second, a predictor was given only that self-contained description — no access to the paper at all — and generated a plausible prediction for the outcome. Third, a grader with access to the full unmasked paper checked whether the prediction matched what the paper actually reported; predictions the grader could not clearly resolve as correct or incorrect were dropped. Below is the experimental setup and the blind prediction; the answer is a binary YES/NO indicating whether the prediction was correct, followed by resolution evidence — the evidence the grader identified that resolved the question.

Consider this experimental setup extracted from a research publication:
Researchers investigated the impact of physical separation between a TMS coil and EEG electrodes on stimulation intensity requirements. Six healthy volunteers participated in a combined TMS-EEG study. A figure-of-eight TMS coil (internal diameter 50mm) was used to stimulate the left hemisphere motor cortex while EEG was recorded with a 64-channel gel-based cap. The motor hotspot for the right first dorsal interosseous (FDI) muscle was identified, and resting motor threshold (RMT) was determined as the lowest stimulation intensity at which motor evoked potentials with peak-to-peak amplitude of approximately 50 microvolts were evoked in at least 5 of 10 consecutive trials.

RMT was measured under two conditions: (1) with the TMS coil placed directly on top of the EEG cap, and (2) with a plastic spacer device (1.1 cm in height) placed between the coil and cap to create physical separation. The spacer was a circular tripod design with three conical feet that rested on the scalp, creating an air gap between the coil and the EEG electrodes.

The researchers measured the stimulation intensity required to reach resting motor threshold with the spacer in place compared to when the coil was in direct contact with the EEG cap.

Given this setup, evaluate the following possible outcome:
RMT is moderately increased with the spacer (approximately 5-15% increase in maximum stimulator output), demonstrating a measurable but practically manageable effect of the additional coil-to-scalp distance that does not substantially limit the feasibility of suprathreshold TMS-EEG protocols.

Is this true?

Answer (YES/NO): YES